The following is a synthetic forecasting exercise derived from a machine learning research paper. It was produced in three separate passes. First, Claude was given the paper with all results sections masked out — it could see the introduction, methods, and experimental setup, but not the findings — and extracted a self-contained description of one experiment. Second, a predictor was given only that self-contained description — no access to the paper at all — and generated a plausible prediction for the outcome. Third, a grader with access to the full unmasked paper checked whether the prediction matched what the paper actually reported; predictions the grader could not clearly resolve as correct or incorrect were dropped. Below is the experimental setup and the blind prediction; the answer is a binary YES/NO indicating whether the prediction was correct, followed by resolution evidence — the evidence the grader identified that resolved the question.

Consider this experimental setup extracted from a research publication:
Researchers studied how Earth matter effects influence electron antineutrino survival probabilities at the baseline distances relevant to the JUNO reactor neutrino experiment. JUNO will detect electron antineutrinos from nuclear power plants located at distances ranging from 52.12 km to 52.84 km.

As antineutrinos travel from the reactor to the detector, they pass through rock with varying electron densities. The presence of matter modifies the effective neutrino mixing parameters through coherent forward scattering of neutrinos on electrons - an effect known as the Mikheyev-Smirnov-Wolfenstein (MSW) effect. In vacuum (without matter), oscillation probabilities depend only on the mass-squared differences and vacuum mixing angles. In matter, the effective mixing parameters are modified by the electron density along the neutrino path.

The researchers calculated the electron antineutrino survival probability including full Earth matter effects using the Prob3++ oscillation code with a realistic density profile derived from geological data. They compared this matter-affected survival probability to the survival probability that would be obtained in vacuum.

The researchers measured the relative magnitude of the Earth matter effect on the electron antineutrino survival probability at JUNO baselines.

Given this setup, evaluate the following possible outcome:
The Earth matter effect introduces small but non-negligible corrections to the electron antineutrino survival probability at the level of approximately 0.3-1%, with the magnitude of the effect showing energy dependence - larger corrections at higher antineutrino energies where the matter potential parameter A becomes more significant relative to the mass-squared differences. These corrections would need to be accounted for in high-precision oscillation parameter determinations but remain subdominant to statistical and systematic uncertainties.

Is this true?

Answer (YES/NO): YES